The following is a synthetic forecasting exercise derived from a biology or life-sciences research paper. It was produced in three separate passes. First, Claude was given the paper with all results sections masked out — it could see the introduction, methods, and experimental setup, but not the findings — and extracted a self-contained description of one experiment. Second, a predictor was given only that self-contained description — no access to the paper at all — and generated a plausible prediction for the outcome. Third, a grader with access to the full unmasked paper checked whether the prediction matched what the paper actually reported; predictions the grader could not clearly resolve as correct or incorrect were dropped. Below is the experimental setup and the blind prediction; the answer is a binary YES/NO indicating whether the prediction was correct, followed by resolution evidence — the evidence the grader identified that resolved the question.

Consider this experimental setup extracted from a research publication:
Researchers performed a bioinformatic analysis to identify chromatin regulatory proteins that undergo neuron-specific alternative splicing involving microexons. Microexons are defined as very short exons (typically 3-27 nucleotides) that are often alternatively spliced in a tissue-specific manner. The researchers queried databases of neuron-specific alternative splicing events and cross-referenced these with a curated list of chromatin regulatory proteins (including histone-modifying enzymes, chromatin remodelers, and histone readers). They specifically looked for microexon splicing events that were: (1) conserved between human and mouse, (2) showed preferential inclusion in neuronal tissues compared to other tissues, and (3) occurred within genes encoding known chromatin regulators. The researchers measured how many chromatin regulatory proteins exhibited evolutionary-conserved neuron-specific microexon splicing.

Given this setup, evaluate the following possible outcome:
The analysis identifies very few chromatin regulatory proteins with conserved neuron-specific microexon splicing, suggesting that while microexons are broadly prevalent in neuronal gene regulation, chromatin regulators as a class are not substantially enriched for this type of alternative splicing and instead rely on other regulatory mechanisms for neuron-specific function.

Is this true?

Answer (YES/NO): NO